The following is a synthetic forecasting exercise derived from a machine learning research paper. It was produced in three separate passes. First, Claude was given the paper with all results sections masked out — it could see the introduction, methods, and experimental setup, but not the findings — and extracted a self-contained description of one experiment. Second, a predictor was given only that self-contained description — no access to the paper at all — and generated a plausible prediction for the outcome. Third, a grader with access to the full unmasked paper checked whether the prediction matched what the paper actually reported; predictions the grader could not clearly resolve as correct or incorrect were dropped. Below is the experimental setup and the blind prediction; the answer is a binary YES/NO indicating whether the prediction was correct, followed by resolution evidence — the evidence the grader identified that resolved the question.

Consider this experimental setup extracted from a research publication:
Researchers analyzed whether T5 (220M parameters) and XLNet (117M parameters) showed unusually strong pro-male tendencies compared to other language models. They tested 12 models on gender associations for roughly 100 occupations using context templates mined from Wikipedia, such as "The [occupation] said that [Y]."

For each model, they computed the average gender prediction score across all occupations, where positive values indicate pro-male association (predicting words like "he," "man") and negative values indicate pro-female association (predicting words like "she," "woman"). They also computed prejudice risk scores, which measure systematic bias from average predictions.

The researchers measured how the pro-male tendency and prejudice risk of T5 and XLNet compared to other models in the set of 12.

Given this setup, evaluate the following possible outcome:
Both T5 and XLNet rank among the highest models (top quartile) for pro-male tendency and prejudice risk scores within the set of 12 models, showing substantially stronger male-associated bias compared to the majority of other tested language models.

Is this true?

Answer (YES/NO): YES